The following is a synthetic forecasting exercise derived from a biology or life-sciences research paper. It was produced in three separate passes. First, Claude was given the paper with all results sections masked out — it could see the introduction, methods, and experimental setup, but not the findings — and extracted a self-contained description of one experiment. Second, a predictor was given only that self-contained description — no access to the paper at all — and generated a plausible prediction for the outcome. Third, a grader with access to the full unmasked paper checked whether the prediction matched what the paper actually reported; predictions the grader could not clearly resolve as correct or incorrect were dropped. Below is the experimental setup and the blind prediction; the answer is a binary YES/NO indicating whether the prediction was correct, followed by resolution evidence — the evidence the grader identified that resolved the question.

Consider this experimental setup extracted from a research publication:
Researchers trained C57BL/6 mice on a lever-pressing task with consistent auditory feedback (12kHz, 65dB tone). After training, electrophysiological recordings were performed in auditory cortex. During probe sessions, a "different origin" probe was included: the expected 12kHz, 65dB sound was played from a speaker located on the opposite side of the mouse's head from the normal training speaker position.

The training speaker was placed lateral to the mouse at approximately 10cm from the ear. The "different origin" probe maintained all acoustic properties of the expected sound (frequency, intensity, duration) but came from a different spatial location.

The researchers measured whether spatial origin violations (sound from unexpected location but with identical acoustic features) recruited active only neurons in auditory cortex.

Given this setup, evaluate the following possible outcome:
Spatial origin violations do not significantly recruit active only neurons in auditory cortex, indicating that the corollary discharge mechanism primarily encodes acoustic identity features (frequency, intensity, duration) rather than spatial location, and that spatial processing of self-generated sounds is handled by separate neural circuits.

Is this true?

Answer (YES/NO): NO